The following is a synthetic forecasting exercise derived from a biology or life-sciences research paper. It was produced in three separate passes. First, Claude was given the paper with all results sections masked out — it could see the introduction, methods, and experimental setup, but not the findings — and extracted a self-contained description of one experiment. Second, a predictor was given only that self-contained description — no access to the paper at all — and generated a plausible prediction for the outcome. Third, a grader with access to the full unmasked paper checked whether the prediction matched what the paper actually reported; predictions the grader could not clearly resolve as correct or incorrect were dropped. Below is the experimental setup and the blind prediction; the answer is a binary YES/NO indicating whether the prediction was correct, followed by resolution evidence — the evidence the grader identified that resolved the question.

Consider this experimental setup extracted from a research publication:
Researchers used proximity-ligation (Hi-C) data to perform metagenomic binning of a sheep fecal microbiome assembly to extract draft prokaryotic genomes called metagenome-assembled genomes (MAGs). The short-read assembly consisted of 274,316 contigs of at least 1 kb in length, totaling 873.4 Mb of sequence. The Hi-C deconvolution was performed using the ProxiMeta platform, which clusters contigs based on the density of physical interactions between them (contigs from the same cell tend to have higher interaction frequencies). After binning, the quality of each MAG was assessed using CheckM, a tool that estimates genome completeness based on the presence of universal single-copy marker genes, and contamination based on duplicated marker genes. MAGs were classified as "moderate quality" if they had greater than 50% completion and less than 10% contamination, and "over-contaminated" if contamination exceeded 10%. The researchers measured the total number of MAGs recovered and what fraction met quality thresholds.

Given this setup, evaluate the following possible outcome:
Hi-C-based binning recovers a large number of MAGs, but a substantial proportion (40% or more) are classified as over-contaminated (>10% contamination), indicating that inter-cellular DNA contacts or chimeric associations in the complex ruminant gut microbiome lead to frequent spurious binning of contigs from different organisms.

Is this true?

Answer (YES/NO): NO